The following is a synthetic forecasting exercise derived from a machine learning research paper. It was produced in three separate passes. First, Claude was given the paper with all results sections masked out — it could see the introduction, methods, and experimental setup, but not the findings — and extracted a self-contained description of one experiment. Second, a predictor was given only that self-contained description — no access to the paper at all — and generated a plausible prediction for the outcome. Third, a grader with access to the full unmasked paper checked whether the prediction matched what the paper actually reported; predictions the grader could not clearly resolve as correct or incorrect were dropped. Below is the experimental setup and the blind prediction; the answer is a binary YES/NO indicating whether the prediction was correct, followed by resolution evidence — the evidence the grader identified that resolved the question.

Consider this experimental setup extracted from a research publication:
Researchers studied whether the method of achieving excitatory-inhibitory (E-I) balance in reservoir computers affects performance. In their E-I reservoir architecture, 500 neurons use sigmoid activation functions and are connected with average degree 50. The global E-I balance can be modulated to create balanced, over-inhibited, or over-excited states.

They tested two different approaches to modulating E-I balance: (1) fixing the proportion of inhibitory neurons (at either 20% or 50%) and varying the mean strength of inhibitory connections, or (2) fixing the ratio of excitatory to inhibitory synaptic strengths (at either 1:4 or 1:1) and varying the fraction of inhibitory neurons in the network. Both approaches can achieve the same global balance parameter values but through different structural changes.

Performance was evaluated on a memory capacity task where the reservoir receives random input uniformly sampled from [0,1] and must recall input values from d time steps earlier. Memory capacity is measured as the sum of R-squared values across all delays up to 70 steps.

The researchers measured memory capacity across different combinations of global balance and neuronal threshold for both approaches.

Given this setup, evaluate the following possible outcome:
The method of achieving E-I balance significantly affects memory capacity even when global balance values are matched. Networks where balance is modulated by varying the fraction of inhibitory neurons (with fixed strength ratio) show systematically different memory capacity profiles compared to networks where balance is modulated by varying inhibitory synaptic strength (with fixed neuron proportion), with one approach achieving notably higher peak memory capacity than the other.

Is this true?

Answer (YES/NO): NO